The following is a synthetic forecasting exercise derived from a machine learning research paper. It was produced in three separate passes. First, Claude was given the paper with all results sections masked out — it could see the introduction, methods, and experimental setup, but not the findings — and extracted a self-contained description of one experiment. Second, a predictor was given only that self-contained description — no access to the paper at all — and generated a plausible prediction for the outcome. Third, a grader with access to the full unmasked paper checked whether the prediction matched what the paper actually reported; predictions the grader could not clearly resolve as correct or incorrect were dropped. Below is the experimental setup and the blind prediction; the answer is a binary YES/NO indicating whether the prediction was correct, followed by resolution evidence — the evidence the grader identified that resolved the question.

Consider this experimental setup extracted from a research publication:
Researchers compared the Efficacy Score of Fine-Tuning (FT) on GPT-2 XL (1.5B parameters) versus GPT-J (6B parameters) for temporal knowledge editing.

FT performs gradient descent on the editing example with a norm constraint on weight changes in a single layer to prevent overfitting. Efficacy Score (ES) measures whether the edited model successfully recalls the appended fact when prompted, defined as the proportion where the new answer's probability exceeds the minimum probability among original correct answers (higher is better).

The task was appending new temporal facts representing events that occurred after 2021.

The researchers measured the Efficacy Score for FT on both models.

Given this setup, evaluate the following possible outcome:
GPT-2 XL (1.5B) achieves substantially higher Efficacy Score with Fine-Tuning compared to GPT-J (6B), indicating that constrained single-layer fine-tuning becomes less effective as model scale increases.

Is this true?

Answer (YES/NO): NO